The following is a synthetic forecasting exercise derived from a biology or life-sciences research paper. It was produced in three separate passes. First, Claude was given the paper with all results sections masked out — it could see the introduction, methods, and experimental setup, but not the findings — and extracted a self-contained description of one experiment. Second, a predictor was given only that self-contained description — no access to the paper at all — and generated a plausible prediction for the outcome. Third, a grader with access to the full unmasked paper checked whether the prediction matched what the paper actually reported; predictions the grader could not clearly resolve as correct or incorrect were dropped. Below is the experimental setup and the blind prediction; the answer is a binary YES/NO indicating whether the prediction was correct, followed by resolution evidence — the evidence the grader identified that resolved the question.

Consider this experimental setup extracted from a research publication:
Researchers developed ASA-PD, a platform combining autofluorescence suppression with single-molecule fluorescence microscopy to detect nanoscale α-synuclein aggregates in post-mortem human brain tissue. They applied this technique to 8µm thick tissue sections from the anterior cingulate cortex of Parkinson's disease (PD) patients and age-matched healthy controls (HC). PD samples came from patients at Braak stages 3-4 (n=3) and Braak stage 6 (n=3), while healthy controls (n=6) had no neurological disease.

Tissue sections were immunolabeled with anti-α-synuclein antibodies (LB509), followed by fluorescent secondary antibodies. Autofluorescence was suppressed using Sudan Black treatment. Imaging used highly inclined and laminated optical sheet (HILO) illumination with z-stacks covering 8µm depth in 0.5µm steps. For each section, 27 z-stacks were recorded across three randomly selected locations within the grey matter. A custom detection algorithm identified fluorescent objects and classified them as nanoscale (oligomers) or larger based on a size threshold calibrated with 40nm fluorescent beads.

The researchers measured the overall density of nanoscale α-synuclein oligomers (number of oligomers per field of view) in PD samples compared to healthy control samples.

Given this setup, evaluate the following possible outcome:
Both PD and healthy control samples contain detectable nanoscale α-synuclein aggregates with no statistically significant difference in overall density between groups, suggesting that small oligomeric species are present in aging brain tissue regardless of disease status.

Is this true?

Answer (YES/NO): YES